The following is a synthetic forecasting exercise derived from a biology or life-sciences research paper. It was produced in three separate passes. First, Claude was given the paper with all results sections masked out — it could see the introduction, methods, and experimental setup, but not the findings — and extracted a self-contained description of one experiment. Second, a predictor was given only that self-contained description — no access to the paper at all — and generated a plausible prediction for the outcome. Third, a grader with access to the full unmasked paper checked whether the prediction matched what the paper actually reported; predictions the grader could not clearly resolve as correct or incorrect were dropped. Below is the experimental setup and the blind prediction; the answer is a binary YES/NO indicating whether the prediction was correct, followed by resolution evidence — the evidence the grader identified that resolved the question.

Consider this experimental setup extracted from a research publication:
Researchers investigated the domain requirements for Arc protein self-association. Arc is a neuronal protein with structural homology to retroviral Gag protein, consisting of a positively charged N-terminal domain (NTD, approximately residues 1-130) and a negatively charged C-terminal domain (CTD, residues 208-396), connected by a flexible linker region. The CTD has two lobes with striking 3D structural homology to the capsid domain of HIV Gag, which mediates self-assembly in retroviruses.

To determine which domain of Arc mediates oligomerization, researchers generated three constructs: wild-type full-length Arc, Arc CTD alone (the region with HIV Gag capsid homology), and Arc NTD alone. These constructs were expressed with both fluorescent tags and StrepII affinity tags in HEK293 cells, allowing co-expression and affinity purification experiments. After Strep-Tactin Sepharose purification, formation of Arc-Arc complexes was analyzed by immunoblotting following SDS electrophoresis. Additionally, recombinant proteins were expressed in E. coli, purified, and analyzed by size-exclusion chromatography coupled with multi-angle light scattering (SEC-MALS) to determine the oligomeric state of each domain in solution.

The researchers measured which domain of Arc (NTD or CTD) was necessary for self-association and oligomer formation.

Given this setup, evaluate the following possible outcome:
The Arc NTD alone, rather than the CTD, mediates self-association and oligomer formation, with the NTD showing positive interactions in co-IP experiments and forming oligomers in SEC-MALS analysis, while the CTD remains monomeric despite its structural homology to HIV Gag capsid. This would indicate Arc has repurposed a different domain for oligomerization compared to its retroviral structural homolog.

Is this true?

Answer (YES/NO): YES